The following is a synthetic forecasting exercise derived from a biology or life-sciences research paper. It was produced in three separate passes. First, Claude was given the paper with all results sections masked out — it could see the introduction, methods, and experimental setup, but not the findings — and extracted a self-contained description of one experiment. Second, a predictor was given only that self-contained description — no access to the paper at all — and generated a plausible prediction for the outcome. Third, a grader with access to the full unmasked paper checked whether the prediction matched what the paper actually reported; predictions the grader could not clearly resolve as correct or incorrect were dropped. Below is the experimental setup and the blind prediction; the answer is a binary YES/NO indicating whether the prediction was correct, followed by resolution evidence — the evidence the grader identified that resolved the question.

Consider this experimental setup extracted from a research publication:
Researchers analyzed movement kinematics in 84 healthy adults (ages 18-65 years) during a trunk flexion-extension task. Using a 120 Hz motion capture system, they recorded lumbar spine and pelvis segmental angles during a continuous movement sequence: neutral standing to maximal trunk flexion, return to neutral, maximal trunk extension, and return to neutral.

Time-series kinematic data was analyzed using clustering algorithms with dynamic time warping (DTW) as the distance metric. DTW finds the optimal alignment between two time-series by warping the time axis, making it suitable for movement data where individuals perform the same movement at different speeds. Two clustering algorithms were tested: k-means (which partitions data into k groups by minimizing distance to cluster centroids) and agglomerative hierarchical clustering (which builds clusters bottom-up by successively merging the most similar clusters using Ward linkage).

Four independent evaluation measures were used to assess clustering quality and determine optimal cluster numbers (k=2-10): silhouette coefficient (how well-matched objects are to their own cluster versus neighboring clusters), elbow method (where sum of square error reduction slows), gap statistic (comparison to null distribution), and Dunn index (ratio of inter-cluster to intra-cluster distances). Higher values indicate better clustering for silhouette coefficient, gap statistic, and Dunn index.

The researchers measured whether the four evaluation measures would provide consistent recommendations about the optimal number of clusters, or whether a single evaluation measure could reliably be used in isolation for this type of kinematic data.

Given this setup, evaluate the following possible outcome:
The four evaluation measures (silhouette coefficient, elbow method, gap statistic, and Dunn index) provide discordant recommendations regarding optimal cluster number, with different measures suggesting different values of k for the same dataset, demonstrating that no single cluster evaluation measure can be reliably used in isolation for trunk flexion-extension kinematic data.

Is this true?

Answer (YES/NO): YES